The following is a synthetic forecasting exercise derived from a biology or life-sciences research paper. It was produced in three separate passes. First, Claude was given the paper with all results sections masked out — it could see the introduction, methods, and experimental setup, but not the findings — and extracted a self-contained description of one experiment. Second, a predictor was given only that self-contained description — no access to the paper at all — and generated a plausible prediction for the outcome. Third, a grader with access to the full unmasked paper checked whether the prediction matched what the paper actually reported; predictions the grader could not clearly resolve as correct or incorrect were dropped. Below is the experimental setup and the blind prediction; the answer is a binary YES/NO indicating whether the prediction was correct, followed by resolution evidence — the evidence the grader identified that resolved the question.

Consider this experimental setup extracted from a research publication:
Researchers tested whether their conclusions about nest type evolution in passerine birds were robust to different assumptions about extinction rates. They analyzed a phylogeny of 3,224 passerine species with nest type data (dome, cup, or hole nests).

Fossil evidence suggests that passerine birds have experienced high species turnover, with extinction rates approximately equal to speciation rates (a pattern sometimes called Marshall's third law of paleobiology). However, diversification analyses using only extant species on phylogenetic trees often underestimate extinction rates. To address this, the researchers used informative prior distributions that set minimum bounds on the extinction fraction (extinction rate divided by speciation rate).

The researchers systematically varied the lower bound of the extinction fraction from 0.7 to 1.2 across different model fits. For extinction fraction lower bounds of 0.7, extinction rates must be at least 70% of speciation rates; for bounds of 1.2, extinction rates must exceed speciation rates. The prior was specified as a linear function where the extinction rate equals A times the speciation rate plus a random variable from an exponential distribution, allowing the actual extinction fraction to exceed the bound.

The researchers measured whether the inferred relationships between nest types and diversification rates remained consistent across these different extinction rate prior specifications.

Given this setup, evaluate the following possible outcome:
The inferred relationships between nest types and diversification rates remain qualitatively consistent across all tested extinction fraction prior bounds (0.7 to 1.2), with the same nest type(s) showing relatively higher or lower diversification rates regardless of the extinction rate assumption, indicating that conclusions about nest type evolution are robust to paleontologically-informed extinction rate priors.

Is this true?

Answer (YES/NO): YES